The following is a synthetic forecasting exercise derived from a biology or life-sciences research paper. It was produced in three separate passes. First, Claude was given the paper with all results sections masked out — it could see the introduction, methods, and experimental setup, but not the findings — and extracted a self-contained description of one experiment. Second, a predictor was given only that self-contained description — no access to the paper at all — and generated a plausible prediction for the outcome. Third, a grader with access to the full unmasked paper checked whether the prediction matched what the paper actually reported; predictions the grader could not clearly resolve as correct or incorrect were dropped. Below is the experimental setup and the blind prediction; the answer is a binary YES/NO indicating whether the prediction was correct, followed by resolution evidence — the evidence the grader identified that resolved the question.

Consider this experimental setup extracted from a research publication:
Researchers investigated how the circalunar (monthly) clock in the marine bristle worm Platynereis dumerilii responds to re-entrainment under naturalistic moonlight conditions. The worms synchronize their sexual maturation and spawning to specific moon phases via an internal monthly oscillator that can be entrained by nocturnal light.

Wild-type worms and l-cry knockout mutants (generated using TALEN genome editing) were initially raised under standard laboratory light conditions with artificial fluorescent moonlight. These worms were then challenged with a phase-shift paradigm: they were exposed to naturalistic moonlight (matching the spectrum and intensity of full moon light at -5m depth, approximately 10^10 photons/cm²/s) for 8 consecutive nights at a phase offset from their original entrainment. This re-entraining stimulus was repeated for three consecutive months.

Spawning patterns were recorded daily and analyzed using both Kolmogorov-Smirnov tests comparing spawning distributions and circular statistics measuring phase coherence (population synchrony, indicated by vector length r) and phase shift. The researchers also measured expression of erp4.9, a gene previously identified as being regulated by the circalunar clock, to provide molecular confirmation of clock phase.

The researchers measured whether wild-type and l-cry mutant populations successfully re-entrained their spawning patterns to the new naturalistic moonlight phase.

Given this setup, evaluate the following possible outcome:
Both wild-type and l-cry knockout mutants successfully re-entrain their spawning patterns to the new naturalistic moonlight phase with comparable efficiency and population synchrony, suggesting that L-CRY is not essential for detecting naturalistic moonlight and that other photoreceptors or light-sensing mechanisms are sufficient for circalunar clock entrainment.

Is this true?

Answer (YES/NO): NO